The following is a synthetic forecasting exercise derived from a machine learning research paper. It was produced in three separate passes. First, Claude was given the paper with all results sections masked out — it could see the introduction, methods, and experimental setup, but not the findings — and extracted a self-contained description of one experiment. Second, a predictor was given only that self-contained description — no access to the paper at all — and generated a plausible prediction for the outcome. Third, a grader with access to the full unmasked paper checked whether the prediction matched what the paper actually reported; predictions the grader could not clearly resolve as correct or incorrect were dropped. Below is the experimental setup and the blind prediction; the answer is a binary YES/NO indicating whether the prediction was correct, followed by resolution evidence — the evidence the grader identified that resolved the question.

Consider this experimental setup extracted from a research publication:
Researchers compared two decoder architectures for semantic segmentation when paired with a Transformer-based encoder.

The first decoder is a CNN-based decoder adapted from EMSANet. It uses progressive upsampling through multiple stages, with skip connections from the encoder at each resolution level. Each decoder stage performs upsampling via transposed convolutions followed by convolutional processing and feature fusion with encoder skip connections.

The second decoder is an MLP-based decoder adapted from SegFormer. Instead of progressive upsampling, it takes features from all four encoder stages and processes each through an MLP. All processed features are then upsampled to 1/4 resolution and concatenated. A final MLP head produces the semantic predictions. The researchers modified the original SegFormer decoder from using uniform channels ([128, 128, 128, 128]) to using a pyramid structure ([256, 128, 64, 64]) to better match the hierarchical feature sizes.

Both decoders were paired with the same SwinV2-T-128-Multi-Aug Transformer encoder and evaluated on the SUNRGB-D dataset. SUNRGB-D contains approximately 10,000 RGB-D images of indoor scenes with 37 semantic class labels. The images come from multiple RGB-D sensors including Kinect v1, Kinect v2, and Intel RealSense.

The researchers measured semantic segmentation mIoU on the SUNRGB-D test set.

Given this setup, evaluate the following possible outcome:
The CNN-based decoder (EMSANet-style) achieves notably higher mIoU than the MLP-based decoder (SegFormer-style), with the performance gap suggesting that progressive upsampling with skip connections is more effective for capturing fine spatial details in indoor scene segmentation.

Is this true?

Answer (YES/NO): NO